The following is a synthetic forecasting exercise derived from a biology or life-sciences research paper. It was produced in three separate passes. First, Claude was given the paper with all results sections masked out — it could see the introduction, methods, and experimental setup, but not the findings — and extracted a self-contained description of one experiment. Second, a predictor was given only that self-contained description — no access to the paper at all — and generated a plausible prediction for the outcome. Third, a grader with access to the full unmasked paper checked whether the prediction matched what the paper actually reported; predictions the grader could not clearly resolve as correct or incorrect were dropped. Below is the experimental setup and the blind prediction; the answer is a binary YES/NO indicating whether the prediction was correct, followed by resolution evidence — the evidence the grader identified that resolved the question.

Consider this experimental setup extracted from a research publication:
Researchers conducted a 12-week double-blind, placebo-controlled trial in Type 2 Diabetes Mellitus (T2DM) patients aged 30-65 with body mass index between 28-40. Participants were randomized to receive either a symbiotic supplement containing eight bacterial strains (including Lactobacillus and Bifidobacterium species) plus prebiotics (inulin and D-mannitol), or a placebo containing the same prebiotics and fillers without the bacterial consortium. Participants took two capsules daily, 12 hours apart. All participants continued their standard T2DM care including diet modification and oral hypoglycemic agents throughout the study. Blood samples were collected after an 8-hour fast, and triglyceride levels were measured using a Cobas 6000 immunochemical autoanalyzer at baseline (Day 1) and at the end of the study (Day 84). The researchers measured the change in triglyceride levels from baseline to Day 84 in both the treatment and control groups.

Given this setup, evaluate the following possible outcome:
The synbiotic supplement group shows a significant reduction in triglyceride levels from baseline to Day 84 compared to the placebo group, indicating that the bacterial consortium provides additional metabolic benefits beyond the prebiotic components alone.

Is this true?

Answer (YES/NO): NO